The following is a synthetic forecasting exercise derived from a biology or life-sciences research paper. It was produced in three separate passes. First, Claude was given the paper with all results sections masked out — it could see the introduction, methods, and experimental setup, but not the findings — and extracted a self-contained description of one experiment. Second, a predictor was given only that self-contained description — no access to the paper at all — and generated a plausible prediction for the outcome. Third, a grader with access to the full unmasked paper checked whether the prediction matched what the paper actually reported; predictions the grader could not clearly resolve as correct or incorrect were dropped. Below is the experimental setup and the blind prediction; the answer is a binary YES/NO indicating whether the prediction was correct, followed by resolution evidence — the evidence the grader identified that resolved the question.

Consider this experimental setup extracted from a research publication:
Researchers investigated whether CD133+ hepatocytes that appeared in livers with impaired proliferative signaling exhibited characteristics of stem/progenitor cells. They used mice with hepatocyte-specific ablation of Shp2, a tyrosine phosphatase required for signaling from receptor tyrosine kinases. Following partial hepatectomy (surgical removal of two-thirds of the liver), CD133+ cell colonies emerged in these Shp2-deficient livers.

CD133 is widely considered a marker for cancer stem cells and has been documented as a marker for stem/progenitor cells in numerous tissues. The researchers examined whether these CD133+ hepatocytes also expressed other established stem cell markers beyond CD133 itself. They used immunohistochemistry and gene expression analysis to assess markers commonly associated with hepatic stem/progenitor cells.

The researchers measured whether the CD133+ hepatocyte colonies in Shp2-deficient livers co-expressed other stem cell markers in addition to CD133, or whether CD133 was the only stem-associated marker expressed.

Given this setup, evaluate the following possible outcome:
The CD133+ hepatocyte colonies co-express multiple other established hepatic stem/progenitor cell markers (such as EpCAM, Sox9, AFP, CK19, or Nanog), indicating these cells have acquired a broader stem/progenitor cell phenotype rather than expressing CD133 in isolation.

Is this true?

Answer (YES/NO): NO